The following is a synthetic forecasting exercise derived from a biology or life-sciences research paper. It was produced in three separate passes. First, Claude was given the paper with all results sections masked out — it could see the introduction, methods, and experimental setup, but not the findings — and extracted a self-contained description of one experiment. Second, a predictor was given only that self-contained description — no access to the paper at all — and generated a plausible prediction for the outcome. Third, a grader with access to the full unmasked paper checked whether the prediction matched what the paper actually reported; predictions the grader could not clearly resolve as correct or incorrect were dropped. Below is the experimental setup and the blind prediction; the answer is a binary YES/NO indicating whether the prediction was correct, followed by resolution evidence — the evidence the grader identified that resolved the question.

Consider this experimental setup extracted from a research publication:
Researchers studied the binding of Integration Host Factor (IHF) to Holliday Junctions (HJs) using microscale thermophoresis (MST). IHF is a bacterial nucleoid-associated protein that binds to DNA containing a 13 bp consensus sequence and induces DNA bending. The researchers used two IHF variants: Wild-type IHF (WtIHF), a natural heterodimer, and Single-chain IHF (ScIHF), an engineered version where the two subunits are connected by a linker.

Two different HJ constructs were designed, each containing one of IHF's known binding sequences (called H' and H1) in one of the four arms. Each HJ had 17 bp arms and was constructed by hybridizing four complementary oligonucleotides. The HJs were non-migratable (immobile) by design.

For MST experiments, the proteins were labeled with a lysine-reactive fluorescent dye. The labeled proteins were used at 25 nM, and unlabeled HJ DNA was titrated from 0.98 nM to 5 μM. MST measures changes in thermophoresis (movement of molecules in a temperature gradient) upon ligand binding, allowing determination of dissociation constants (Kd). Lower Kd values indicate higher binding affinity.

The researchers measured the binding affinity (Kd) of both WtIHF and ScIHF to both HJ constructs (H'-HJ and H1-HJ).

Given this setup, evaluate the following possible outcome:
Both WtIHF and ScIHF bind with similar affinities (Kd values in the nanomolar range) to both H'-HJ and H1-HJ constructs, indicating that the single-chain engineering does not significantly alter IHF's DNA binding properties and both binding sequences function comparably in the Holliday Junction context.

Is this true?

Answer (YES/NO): YES